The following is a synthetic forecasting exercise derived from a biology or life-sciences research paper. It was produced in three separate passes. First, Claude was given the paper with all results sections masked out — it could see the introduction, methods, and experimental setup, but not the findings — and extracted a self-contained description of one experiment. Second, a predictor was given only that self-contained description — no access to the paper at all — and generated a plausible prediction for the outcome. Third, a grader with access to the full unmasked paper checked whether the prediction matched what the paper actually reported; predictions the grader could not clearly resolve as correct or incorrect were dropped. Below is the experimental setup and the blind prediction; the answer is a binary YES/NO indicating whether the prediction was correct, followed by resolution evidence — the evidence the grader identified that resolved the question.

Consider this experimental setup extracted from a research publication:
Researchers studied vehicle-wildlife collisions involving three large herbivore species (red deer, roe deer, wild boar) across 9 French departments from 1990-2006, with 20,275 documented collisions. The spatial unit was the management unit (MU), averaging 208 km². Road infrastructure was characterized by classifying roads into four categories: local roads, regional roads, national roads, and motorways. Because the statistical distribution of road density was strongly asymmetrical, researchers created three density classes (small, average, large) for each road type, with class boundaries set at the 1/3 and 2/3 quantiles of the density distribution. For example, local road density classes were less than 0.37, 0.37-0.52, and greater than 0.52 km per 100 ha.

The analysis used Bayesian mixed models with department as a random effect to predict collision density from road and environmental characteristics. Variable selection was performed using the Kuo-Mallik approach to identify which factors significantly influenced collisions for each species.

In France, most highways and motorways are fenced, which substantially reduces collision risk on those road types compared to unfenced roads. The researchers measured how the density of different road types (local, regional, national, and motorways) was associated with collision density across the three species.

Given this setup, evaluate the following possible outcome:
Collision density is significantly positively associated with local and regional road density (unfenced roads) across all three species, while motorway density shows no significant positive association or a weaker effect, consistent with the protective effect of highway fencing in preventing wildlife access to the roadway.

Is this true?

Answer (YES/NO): NO